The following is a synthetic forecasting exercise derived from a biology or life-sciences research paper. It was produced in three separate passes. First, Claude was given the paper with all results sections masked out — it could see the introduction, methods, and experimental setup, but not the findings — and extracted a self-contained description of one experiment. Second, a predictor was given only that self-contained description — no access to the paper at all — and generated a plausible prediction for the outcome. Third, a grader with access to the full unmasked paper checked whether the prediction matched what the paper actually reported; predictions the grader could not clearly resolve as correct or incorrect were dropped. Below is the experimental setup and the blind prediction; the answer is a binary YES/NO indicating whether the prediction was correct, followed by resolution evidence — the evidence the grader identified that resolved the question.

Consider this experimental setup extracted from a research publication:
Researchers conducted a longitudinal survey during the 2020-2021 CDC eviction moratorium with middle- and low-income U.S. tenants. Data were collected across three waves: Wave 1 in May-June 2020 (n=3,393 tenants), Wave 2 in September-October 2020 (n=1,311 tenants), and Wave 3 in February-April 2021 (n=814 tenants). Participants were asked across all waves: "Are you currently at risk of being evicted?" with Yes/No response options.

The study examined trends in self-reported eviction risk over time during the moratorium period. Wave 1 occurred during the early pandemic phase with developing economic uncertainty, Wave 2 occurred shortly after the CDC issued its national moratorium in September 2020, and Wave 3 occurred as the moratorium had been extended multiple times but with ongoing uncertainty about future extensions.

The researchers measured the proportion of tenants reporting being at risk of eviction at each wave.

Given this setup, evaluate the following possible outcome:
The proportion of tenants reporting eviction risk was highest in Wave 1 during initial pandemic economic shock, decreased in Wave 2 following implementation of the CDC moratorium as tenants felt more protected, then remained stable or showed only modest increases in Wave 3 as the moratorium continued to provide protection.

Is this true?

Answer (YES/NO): NO